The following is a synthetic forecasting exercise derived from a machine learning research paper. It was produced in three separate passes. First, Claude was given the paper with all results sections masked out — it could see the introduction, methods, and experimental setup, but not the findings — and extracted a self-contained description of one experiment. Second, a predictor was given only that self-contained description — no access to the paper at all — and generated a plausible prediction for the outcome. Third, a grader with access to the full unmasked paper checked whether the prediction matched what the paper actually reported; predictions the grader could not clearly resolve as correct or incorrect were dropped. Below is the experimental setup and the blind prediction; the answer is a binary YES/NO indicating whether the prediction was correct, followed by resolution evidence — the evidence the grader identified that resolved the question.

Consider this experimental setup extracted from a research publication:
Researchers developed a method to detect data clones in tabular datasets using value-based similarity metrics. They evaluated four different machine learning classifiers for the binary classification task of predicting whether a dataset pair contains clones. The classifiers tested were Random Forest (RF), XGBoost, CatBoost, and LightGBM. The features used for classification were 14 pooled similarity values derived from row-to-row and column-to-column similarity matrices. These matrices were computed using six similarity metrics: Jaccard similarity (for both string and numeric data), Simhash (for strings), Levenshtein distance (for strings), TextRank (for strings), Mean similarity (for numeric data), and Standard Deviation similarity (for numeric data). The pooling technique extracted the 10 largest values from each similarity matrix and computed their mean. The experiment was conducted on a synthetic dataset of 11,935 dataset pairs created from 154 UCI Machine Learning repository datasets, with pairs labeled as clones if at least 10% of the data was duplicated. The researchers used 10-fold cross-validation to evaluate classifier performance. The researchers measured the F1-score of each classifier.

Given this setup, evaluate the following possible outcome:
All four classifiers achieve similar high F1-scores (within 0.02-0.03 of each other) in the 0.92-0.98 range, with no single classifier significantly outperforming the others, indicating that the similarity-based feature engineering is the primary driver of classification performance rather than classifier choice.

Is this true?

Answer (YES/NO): NO